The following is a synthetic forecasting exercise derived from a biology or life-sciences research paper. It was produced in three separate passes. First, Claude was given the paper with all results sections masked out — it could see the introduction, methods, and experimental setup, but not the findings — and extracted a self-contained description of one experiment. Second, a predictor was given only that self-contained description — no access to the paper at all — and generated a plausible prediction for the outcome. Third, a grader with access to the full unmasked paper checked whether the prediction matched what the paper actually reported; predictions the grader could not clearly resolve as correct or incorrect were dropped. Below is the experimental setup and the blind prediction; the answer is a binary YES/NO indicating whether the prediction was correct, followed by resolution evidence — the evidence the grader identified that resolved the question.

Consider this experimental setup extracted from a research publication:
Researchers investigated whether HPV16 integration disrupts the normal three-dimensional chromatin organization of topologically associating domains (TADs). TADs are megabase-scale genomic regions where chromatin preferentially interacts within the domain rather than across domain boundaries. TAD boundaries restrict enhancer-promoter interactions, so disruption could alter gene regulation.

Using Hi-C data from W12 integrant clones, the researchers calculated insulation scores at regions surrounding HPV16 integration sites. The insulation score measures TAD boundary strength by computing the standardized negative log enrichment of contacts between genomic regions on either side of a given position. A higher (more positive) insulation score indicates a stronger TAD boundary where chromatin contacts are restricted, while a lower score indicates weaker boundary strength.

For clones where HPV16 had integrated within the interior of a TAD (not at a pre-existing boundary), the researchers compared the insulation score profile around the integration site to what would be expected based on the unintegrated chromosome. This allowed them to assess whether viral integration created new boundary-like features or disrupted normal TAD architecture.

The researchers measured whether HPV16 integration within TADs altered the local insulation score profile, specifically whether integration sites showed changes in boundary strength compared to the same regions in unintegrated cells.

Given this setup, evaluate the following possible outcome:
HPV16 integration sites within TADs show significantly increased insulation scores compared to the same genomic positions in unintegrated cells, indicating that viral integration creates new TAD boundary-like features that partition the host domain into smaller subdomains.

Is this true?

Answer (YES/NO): NO